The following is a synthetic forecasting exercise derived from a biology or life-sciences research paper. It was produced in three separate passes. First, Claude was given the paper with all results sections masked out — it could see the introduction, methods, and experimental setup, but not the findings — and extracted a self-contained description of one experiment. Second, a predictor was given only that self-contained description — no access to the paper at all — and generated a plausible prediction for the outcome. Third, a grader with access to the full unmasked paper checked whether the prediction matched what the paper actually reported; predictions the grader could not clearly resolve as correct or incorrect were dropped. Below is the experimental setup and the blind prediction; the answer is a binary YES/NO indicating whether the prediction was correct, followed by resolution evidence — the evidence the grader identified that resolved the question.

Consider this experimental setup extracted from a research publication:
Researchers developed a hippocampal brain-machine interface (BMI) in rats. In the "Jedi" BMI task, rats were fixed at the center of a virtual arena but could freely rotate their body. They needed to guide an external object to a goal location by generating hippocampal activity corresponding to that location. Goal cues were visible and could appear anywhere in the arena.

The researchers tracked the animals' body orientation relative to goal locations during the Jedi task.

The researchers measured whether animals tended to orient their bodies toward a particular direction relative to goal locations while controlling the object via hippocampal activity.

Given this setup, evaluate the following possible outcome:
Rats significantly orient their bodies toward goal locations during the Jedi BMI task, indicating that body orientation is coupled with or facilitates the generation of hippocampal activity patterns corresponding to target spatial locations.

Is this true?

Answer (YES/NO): NO